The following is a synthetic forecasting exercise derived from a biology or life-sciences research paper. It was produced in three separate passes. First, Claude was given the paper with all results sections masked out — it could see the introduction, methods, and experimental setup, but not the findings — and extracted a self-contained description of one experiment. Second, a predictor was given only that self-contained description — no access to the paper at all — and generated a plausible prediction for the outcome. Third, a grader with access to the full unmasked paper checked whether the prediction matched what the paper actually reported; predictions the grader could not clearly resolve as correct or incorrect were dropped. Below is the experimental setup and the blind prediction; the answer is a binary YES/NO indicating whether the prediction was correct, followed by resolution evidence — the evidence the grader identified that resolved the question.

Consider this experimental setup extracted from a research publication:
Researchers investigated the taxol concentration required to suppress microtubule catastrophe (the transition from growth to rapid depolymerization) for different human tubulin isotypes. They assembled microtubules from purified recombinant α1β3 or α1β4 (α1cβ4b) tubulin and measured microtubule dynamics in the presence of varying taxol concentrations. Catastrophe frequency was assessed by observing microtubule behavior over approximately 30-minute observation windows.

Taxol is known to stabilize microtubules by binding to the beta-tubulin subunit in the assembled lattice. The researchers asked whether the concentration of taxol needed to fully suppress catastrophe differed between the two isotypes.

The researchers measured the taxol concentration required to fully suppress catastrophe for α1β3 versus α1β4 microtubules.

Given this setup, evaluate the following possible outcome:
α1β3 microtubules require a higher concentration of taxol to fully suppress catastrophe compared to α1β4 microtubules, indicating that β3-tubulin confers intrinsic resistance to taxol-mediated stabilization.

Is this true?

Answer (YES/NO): YES